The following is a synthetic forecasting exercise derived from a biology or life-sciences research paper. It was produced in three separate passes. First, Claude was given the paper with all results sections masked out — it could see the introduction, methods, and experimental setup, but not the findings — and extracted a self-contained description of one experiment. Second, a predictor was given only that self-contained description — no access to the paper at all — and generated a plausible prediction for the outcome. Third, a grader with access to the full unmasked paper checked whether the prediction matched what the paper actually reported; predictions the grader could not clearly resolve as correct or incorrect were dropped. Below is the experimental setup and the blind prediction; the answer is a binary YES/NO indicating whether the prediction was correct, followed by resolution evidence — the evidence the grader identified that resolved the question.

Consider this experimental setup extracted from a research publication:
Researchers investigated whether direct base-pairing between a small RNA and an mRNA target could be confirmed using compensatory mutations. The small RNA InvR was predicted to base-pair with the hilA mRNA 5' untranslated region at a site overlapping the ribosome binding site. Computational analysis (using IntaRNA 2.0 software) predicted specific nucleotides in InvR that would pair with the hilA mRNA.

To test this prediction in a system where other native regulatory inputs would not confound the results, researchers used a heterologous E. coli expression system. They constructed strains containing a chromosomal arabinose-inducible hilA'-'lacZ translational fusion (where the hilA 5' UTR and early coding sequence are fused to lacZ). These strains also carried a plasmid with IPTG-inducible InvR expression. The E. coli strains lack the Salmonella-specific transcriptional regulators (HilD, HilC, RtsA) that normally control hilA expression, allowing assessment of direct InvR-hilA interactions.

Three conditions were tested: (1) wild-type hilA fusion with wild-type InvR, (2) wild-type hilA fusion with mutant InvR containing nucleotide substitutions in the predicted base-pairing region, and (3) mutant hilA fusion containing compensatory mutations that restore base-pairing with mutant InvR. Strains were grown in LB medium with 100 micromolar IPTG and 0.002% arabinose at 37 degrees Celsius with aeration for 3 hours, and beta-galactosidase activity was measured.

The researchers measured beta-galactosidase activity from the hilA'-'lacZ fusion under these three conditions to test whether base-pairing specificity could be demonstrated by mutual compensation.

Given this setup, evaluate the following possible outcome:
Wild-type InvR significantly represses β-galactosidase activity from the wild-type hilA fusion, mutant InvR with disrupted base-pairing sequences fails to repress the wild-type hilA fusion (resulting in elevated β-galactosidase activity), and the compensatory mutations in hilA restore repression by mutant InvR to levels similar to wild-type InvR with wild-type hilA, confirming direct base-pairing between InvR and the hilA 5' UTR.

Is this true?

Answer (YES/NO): YES